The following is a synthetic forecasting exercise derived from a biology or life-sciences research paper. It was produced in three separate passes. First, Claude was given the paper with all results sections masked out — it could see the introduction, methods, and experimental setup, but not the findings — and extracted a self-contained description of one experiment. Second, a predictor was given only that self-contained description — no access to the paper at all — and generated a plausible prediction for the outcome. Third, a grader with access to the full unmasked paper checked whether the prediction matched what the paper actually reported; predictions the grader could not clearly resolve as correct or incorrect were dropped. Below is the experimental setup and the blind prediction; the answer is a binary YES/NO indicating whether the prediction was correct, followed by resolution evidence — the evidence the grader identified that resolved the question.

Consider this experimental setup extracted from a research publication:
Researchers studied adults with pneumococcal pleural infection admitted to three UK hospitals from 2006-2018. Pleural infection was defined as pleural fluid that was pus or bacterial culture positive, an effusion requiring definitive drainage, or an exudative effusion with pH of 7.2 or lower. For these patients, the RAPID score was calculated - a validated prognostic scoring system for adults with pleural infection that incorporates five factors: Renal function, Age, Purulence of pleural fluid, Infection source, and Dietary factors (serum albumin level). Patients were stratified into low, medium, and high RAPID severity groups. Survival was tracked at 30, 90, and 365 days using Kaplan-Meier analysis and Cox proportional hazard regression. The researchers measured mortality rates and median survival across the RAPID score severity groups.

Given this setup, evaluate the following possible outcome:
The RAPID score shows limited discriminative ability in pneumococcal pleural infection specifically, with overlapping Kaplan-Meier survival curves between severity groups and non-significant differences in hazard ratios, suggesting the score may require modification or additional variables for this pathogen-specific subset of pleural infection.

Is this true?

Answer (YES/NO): NO